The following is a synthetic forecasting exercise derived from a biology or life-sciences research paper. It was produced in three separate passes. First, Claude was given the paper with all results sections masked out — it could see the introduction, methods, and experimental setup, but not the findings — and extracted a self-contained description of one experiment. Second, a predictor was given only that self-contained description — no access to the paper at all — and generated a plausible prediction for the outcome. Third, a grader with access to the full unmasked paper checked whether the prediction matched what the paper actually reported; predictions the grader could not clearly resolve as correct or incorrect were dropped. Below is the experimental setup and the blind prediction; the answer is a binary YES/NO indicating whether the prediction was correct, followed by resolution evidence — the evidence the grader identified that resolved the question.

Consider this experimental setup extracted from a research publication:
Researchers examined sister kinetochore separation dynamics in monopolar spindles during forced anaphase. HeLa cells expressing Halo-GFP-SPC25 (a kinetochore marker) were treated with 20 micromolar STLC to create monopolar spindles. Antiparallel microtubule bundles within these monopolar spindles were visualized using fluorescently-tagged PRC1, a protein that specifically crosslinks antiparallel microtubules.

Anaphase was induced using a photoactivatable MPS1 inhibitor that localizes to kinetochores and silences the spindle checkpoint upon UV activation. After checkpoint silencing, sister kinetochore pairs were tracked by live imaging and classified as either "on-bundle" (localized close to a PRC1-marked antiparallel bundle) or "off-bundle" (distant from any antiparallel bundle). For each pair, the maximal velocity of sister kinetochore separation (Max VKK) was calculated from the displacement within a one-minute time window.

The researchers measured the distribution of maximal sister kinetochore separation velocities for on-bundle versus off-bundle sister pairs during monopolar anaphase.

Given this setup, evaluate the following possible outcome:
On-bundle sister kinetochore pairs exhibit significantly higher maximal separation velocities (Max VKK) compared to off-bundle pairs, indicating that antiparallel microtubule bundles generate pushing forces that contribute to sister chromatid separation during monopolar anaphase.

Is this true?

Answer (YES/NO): NO